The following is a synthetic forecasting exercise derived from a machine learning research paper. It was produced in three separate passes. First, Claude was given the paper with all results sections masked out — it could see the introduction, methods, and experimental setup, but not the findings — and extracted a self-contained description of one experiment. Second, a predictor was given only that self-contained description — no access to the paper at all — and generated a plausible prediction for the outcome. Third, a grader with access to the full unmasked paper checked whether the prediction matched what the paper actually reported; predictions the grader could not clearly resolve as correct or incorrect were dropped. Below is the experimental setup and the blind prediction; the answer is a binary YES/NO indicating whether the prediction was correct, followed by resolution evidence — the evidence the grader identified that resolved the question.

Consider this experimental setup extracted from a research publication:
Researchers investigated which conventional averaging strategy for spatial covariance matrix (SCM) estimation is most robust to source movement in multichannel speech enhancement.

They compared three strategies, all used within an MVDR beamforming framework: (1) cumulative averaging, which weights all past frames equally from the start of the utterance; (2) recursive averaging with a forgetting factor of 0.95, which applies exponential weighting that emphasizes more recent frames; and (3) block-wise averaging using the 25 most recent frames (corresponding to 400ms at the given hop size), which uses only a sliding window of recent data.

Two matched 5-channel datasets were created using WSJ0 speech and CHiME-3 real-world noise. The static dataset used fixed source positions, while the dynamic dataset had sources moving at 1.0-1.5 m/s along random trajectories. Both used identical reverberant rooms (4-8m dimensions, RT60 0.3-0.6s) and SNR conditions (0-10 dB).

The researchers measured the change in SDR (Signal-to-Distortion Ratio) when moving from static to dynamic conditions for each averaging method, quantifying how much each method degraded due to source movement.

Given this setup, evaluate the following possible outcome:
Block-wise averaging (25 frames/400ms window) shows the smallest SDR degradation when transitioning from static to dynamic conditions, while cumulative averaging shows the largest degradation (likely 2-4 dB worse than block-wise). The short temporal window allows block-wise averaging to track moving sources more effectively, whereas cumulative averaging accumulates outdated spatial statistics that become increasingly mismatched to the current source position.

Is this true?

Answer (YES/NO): NO